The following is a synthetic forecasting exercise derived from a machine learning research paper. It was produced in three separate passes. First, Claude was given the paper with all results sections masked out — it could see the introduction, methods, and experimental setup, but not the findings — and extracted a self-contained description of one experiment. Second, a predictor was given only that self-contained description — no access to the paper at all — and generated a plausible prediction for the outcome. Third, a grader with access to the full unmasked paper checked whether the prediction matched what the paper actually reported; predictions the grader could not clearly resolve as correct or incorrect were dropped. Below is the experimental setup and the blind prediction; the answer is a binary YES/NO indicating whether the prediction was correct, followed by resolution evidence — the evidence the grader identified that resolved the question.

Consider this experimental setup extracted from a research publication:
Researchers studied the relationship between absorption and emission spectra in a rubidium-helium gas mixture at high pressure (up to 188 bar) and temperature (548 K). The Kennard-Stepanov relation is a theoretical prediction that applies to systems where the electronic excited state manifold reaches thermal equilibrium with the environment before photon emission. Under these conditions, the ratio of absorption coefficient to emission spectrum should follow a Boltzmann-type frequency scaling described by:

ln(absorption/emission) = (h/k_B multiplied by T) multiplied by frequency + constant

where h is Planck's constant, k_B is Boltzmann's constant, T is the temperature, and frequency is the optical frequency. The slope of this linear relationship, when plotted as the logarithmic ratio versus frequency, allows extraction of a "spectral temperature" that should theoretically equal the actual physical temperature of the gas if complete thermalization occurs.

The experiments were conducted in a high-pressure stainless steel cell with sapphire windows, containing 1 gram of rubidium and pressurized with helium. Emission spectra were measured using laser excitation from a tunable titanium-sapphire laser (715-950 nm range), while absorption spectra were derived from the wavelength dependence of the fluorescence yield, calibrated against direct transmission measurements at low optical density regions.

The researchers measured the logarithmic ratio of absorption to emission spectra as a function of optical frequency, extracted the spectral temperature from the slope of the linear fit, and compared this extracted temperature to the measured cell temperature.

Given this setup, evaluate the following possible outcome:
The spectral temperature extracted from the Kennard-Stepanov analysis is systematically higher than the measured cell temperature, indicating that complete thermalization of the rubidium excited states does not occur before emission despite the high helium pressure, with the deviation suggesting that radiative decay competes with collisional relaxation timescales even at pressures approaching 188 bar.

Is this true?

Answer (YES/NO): YES